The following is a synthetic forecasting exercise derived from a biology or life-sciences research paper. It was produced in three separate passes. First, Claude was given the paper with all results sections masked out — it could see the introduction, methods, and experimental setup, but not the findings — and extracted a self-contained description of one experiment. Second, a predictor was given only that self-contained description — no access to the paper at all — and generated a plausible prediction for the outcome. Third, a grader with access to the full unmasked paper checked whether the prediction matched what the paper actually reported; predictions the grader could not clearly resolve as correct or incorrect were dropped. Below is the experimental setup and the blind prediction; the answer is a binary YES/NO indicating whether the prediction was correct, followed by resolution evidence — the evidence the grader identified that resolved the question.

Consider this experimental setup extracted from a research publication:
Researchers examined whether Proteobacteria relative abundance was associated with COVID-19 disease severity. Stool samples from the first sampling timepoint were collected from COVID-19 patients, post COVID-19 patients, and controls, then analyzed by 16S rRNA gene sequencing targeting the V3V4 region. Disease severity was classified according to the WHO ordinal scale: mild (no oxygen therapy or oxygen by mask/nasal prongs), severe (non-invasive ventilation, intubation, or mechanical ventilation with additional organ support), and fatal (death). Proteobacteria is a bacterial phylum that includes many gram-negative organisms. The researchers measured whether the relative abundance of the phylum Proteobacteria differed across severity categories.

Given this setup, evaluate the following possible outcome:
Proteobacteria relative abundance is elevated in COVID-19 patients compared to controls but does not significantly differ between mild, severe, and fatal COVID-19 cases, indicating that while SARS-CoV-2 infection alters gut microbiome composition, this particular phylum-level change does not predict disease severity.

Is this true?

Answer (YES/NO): NO